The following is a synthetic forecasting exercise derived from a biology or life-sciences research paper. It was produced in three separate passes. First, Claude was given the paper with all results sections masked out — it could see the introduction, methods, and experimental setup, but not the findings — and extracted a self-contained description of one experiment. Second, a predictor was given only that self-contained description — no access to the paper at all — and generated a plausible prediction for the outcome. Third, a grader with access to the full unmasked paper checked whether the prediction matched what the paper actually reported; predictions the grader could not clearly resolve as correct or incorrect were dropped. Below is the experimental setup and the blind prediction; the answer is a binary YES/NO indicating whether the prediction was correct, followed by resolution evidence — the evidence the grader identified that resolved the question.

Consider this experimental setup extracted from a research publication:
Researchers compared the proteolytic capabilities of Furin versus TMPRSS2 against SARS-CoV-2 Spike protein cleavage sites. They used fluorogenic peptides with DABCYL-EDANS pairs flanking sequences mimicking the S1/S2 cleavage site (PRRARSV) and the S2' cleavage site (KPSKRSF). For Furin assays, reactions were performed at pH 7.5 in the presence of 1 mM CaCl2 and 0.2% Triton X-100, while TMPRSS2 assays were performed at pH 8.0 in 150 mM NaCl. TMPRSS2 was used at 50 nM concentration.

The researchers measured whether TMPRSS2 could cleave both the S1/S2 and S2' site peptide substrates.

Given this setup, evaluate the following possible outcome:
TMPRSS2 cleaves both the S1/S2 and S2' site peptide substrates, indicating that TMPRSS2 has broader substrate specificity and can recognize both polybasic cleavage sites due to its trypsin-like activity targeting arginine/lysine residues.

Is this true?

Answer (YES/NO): YES